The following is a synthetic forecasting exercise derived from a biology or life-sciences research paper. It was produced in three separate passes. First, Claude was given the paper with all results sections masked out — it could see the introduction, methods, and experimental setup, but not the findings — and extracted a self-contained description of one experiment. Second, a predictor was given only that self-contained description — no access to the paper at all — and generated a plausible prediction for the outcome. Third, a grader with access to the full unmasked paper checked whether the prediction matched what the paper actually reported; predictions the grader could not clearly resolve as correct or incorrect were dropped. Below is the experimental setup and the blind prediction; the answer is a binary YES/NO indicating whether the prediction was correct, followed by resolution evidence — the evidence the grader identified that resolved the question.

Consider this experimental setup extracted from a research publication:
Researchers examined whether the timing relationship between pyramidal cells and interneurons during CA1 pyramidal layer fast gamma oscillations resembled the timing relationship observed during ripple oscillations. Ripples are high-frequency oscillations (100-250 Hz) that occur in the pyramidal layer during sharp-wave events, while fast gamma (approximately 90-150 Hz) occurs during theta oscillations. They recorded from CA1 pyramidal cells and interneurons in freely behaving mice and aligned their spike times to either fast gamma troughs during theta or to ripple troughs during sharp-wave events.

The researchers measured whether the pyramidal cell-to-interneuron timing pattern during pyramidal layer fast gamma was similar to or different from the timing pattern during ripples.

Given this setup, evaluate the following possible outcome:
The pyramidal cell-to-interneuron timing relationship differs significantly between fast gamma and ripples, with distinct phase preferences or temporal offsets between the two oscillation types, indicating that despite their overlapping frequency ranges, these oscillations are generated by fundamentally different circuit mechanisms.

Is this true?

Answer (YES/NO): NO